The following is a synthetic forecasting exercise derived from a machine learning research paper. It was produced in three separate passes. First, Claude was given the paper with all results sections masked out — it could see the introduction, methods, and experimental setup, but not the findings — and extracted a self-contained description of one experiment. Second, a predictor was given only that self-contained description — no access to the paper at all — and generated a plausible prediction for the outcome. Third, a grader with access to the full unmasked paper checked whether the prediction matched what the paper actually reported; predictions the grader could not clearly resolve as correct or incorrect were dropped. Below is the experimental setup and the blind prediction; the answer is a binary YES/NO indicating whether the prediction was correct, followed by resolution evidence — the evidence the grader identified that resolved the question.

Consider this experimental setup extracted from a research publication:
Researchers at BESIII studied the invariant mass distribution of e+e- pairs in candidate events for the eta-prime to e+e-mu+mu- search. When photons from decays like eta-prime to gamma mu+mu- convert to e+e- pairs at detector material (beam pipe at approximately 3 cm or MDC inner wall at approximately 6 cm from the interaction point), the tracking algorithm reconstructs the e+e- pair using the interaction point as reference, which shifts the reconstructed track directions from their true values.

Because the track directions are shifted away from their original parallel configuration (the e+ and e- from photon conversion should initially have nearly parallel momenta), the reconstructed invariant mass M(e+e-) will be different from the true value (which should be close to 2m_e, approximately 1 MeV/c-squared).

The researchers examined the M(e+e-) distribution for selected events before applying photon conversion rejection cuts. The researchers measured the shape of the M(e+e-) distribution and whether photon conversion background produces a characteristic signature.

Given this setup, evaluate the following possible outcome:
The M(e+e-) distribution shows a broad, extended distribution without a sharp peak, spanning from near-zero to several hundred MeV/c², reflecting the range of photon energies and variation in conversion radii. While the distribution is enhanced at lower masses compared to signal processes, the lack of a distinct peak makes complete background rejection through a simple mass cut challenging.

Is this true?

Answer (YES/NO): NO